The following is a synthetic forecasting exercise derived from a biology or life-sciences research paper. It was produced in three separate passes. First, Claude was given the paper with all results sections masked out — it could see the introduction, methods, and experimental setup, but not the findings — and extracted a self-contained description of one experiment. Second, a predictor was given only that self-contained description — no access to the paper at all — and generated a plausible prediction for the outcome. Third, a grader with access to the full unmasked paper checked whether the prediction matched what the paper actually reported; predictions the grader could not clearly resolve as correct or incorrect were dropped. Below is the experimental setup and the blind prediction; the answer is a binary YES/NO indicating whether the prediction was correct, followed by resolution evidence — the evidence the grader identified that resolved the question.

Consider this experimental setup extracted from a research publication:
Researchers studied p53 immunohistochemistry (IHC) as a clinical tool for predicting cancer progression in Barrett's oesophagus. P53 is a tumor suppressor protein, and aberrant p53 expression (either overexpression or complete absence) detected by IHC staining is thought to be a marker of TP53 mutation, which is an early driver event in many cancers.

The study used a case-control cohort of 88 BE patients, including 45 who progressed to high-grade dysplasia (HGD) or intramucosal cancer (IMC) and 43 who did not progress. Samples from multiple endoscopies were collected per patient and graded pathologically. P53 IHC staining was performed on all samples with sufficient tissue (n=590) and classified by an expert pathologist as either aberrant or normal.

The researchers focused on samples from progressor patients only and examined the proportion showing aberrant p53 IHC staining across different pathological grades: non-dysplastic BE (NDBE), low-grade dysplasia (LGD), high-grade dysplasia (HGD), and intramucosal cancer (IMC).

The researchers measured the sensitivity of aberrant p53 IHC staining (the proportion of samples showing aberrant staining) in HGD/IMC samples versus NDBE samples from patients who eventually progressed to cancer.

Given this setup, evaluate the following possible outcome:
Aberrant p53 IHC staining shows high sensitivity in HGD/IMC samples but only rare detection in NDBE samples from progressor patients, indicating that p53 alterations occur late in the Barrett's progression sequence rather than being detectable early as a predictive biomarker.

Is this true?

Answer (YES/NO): NO